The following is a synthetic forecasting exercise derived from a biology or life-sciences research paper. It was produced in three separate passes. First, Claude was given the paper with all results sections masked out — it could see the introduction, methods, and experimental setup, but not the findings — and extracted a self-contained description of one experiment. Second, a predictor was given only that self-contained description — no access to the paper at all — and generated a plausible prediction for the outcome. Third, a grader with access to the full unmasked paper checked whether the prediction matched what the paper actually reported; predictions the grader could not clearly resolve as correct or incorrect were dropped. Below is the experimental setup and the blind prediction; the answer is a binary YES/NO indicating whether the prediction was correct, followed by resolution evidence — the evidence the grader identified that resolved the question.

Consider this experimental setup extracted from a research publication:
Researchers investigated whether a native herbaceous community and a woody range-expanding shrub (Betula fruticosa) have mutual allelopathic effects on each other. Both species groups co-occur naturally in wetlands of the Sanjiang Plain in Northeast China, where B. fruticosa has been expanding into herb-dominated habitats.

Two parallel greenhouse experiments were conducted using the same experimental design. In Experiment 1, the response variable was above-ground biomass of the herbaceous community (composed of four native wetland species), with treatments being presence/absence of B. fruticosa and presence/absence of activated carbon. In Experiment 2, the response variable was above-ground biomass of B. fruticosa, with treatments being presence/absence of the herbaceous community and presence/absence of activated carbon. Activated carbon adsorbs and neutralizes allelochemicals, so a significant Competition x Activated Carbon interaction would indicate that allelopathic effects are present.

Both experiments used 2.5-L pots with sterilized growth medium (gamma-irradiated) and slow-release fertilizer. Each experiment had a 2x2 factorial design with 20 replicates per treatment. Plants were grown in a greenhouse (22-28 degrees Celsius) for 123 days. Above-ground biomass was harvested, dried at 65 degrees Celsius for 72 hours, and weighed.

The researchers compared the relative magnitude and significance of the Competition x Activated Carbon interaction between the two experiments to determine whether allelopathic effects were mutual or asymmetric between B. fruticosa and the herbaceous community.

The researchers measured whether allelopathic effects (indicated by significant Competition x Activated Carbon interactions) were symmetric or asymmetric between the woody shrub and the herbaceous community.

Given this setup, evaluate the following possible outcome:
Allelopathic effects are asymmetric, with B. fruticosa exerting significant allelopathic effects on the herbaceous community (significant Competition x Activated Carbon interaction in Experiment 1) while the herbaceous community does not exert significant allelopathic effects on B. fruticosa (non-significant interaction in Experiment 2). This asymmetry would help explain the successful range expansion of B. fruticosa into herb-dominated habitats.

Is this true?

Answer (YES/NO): NO